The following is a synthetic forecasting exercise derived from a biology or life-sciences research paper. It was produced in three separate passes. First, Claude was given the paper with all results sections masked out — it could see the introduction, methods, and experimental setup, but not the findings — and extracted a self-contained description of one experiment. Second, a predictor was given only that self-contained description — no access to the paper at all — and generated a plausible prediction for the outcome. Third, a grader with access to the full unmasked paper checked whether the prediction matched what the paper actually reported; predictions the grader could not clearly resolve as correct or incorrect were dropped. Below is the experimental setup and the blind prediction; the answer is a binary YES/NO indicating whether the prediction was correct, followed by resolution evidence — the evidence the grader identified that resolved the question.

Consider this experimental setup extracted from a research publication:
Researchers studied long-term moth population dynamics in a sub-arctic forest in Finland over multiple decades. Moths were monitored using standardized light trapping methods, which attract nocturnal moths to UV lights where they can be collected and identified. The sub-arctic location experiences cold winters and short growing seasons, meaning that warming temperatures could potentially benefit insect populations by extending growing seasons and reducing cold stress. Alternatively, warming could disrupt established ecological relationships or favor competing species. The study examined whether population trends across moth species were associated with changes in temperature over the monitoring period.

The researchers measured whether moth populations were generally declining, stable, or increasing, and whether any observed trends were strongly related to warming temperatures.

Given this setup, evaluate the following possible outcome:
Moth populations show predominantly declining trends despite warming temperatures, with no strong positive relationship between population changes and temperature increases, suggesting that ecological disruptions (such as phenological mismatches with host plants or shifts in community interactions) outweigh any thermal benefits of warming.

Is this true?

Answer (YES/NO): NO